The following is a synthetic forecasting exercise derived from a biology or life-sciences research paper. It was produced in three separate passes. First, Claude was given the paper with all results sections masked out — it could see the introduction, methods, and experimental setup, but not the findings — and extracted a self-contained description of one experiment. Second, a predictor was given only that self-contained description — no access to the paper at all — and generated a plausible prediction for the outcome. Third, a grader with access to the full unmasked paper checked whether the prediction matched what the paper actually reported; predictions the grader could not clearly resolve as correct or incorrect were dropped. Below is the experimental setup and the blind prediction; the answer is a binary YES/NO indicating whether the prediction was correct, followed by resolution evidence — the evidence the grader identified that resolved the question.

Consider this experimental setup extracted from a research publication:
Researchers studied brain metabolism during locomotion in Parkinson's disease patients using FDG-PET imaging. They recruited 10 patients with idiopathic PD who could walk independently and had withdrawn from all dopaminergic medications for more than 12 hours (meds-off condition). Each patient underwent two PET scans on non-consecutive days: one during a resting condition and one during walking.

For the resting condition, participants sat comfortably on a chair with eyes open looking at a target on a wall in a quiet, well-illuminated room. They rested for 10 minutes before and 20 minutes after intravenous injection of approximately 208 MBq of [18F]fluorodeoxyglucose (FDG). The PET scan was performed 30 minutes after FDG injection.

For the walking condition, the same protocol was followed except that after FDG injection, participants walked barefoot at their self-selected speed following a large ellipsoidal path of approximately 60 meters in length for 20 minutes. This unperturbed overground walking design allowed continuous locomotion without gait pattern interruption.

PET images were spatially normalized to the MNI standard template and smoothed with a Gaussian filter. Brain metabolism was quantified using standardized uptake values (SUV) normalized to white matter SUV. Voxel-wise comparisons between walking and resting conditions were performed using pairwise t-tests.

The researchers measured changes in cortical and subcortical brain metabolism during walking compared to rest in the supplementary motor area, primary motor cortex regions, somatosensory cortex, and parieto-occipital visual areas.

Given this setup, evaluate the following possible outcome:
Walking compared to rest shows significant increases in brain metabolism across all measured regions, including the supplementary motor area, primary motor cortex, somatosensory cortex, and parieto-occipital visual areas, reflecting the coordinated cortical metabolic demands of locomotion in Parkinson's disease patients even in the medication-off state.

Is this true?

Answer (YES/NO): YES